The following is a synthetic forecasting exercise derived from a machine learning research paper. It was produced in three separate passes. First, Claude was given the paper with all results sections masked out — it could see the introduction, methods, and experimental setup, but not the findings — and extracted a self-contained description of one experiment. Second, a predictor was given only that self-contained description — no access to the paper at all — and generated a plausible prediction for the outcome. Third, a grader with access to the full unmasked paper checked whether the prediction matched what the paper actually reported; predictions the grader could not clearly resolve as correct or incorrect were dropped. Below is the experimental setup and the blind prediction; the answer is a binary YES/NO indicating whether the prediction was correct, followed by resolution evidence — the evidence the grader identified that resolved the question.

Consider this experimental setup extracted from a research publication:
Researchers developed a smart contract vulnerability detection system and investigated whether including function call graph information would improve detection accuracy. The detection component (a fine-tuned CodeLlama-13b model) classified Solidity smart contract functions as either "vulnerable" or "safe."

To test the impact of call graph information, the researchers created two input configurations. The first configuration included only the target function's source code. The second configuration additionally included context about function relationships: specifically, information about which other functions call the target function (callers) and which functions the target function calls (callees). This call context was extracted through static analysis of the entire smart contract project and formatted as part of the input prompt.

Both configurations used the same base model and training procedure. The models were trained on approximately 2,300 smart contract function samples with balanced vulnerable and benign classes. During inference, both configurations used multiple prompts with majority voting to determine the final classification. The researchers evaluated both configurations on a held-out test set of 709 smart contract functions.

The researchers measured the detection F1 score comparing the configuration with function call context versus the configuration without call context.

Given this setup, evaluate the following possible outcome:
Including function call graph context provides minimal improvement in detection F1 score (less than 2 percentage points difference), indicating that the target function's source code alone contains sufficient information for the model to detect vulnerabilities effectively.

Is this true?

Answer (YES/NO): NO